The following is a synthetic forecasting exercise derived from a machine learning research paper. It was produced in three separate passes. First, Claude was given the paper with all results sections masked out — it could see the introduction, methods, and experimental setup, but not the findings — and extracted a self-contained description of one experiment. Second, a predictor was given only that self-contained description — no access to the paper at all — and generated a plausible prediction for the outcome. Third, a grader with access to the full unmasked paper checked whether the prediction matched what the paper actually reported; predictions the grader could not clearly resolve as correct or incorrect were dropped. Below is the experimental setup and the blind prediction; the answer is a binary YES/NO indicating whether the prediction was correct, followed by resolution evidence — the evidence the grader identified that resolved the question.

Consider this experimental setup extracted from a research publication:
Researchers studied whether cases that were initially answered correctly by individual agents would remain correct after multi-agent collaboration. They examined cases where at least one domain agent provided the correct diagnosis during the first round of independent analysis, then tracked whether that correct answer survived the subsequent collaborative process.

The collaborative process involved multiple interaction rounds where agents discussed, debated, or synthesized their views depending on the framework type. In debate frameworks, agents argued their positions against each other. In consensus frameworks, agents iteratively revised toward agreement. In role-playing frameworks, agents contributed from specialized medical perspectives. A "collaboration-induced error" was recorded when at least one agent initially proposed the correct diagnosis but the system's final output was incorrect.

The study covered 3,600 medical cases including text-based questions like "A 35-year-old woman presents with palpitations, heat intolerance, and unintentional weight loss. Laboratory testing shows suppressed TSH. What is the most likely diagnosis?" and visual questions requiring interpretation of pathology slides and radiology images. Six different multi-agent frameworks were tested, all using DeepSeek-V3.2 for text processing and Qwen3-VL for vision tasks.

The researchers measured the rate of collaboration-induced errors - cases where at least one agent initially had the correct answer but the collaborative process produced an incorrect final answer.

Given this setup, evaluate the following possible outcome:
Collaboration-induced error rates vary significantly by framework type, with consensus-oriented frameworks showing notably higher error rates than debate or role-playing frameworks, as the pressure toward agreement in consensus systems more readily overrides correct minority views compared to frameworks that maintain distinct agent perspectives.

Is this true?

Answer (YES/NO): NO